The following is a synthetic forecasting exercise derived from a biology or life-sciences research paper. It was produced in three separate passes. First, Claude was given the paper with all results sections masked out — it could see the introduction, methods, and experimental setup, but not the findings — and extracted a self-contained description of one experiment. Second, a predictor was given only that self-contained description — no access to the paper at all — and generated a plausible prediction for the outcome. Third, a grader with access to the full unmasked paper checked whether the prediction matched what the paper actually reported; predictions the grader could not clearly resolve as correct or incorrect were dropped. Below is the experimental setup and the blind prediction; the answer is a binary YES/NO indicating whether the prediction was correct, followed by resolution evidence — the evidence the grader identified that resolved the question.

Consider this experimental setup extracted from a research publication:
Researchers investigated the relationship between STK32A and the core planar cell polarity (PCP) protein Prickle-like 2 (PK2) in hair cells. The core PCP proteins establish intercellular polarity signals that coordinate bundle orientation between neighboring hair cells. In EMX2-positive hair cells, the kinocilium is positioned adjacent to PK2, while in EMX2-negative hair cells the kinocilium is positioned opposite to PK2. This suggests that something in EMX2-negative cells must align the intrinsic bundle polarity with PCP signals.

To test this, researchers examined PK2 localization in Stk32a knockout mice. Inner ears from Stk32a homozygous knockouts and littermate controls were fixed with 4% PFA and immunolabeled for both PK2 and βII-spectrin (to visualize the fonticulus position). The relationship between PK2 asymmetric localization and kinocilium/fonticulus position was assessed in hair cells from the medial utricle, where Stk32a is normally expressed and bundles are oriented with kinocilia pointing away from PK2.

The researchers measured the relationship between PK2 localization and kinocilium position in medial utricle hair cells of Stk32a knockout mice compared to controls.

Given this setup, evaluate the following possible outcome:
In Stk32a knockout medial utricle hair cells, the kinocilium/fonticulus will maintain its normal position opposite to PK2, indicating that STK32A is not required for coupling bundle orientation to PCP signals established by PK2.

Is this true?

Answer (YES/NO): NO